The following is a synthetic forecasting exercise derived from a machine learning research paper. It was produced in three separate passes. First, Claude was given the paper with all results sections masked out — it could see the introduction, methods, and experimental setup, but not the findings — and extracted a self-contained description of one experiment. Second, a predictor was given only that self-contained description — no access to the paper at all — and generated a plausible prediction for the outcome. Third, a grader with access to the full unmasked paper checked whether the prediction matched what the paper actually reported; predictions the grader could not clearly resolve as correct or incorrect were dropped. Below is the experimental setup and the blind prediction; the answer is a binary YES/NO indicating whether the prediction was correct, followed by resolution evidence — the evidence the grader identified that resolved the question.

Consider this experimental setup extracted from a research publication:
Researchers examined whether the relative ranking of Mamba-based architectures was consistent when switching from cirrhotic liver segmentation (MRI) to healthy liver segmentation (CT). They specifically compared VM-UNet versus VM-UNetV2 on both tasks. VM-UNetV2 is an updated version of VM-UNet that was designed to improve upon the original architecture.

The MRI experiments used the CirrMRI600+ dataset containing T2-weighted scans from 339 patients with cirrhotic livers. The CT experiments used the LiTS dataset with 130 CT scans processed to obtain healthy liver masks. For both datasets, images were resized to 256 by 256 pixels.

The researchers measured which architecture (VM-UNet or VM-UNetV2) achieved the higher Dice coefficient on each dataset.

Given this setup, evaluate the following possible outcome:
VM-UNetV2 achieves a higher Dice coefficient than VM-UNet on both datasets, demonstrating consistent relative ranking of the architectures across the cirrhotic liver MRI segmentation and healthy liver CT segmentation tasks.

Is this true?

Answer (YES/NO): NO